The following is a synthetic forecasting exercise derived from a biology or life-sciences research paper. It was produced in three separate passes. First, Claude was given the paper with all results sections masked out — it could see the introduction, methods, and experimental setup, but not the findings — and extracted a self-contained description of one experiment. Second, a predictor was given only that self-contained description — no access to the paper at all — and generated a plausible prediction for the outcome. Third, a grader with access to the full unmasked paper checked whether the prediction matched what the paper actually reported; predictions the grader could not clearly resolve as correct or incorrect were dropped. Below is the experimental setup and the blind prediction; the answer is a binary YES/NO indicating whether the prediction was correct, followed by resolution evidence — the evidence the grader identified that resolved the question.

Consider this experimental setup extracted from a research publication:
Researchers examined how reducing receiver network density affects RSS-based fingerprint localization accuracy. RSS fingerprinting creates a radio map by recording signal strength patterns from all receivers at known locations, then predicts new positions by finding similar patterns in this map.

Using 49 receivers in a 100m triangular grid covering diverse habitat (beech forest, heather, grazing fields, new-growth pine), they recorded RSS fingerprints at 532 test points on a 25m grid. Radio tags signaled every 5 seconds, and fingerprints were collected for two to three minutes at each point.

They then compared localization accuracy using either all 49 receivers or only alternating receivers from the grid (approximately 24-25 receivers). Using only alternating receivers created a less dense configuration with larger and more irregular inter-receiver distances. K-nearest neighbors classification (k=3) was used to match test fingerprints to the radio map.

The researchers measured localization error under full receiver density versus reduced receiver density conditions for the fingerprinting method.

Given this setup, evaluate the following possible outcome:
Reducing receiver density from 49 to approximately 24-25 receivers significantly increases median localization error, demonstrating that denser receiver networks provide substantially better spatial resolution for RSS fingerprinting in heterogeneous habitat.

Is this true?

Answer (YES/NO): NO